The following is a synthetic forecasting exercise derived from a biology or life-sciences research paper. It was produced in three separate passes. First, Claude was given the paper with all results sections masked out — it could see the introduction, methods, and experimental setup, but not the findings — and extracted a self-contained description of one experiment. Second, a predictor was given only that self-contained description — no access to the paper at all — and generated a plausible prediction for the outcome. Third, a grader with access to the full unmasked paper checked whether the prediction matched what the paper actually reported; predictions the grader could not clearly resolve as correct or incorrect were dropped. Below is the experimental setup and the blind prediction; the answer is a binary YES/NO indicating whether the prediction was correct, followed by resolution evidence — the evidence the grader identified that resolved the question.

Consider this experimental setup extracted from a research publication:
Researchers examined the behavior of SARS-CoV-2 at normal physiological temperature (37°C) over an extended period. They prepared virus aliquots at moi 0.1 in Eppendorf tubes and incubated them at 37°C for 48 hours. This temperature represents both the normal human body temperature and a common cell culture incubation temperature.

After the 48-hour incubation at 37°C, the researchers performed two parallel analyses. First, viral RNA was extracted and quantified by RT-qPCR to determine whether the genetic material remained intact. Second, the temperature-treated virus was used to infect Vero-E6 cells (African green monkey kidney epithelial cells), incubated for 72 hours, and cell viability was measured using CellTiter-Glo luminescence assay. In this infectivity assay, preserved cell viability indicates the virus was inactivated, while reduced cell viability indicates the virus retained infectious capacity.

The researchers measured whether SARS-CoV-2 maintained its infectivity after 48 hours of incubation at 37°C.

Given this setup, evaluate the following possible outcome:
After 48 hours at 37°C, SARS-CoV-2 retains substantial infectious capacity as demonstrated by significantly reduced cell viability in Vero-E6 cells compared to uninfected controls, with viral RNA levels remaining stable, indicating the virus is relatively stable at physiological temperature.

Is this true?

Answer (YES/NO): NO